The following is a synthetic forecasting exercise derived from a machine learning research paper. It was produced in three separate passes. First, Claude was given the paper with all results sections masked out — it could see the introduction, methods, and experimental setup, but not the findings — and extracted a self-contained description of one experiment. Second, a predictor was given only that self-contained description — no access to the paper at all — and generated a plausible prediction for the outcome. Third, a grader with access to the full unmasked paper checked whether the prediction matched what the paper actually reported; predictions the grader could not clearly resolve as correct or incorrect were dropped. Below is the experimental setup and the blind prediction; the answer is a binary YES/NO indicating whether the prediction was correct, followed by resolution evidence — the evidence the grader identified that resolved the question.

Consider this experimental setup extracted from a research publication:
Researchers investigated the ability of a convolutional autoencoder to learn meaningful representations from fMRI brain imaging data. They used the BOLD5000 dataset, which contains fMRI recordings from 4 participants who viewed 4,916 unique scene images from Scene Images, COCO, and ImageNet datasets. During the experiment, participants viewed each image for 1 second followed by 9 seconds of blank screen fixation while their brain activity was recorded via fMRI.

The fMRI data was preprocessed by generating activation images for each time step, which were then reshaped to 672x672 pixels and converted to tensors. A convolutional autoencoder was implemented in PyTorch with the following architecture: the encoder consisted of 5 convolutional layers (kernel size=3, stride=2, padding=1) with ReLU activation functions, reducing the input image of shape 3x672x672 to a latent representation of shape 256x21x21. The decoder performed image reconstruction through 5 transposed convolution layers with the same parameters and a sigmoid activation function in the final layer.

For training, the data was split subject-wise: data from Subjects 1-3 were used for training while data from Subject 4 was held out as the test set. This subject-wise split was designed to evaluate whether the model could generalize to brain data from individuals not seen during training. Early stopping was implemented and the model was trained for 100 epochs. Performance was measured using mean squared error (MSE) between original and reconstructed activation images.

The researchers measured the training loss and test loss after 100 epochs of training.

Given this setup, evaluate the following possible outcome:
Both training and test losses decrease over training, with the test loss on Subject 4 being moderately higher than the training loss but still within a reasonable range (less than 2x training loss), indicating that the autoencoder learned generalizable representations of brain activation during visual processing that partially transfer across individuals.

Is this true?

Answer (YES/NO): NO